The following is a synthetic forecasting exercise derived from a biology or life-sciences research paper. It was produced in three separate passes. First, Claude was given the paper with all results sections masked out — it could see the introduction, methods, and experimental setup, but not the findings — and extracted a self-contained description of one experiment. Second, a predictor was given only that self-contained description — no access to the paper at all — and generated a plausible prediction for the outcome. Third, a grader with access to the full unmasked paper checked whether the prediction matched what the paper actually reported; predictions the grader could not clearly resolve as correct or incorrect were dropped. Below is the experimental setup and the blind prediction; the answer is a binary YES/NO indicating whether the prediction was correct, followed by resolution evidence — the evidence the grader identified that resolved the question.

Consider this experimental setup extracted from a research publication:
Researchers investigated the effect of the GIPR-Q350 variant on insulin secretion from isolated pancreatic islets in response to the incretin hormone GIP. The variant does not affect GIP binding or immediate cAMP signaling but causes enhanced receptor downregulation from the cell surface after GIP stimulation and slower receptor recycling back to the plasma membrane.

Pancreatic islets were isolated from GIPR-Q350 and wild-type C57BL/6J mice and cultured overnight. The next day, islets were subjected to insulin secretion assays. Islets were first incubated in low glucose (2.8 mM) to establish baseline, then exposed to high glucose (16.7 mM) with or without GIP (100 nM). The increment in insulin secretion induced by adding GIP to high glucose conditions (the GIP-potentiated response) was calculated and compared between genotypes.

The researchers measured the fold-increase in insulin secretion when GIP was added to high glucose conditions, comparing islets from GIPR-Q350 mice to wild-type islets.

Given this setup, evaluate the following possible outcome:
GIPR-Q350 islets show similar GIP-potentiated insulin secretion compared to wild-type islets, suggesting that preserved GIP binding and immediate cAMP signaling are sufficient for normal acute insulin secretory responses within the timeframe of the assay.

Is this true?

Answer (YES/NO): NO